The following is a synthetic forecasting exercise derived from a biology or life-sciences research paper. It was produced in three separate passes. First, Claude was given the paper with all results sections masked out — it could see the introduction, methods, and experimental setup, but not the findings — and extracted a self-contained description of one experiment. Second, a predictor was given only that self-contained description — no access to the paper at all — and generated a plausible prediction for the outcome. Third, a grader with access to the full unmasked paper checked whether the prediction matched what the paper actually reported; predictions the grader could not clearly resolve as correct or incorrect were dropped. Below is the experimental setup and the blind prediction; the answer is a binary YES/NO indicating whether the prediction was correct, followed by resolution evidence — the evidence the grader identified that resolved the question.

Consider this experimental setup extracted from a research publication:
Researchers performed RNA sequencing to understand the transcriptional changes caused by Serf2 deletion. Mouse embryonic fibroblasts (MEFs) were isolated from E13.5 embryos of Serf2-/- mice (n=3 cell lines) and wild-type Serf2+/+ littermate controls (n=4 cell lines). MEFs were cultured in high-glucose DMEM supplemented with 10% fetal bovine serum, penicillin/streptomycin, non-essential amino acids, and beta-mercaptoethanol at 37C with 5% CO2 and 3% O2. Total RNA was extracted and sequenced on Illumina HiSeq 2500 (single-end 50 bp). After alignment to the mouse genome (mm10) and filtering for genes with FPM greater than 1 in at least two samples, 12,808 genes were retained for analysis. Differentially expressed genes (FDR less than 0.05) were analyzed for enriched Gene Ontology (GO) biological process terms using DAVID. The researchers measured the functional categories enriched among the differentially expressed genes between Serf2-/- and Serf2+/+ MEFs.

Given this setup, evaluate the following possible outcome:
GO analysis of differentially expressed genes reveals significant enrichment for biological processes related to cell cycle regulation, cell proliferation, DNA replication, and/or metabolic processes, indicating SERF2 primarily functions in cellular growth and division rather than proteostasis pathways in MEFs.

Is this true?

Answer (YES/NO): YES